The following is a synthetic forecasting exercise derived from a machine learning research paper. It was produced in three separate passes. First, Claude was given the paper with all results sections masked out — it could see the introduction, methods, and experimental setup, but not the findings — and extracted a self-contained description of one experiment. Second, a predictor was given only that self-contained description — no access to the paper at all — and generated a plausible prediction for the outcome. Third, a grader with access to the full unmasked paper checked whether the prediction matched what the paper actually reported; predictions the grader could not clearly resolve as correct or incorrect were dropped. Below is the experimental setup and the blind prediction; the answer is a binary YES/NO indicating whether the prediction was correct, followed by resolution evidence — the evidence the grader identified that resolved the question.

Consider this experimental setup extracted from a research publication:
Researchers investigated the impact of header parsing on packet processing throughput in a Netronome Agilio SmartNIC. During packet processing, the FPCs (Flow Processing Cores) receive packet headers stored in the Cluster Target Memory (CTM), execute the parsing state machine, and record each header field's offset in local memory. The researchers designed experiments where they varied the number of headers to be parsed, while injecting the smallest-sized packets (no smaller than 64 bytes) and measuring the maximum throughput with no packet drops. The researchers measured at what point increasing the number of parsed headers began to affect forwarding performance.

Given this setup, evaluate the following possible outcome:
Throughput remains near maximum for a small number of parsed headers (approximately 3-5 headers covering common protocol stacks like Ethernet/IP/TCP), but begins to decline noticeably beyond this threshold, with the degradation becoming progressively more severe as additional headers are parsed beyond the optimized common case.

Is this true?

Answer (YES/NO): NO